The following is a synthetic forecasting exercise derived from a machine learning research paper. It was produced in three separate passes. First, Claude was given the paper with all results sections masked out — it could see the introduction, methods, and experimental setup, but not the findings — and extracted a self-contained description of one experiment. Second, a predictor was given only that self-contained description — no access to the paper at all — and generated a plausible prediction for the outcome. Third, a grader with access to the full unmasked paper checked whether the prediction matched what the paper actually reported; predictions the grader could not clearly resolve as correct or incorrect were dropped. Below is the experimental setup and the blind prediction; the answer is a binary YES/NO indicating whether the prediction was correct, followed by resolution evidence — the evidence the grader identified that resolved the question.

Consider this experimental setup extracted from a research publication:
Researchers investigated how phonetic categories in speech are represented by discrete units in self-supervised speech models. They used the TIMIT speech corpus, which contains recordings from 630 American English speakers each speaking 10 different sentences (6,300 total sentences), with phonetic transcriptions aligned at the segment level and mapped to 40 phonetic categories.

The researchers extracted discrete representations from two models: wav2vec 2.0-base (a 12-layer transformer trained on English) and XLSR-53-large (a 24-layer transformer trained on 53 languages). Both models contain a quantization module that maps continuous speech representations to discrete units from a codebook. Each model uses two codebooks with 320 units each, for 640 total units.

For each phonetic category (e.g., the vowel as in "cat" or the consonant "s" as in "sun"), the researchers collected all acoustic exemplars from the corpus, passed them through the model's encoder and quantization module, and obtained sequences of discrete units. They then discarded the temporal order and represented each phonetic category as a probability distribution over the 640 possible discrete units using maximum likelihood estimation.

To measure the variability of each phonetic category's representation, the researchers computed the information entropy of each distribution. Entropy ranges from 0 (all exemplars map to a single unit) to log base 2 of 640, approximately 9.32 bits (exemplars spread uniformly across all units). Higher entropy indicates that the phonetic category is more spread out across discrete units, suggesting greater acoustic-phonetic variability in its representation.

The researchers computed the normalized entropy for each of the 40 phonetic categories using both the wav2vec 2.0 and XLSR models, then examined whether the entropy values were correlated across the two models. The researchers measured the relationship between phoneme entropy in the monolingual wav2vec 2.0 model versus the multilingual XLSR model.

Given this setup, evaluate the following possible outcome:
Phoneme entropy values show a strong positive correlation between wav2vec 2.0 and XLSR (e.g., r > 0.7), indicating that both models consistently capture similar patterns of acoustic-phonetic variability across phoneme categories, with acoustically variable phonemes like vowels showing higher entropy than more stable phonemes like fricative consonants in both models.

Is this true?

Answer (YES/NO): YES